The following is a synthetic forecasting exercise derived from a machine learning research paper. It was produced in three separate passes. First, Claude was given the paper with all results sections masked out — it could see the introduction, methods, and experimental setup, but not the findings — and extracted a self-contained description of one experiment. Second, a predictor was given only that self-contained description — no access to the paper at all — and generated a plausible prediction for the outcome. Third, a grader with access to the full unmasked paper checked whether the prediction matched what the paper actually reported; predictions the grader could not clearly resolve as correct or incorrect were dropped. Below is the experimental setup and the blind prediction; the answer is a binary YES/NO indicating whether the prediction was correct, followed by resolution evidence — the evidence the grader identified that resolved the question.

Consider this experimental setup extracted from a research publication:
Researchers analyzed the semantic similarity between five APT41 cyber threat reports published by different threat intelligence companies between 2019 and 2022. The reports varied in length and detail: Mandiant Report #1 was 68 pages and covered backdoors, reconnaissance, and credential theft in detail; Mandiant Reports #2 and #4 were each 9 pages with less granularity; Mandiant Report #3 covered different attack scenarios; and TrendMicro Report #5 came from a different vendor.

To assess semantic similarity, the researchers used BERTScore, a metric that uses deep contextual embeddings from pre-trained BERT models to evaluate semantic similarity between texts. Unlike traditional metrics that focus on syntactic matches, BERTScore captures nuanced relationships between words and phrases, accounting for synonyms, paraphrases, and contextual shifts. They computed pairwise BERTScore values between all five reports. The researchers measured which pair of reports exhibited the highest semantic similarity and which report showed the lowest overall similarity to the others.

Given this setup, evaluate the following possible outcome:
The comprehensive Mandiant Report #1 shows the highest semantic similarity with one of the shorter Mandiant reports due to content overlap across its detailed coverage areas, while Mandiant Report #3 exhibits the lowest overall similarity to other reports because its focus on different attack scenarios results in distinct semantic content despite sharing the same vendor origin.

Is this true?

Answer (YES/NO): NO